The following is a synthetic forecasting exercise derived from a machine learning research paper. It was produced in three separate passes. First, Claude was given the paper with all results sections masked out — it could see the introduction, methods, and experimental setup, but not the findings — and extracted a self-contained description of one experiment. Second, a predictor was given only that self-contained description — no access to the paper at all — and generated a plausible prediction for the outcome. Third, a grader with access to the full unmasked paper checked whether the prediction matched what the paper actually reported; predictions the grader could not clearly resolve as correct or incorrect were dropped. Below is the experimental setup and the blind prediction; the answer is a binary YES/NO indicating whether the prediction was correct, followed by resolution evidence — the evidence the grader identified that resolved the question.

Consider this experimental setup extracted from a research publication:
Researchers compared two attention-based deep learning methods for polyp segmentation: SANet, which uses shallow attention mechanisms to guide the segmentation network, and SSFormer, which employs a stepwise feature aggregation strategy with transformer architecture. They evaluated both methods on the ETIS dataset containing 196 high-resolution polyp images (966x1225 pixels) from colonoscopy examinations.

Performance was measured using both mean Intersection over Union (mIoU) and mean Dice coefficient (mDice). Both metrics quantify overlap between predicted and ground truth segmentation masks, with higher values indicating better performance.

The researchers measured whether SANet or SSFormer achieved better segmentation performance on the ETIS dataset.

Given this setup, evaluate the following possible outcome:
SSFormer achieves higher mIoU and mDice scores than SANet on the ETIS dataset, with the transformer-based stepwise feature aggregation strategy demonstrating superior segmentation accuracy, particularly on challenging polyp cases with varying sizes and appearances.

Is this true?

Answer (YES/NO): YES